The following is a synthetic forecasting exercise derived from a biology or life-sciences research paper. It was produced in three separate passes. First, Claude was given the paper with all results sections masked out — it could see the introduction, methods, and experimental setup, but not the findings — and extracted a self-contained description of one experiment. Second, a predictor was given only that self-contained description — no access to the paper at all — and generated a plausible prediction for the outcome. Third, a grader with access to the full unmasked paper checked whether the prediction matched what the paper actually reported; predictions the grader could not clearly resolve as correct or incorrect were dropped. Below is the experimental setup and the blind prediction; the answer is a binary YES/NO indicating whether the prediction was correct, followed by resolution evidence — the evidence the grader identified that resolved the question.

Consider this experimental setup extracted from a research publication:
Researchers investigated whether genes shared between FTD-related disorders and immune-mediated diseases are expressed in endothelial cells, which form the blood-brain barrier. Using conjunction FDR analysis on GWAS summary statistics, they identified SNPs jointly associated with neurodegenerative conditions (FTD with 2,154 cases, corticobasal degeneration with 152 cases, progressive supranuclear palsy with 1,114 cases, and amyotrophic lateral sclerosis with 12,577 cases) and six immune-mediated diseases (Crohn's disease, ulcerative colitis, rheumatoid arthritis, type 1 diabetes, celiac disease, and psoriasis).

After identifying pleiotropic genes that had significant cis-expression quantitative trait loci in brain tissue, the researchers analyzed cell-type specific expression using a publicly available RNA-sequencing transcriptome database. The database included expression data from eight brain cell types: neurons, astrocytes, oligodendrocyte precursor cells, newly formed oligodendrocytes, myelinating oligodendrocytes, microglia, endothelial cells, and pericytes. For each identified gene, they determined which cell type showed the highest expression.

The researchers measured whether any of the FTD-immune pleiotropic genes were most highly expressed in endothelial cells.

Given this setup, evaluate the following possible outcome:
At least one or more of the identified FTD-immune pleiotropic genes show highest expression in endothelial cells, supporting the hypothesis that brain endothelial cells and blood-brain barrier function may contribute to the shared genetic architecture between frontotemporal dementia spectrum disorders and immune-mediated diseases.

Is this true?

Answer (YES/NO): NO